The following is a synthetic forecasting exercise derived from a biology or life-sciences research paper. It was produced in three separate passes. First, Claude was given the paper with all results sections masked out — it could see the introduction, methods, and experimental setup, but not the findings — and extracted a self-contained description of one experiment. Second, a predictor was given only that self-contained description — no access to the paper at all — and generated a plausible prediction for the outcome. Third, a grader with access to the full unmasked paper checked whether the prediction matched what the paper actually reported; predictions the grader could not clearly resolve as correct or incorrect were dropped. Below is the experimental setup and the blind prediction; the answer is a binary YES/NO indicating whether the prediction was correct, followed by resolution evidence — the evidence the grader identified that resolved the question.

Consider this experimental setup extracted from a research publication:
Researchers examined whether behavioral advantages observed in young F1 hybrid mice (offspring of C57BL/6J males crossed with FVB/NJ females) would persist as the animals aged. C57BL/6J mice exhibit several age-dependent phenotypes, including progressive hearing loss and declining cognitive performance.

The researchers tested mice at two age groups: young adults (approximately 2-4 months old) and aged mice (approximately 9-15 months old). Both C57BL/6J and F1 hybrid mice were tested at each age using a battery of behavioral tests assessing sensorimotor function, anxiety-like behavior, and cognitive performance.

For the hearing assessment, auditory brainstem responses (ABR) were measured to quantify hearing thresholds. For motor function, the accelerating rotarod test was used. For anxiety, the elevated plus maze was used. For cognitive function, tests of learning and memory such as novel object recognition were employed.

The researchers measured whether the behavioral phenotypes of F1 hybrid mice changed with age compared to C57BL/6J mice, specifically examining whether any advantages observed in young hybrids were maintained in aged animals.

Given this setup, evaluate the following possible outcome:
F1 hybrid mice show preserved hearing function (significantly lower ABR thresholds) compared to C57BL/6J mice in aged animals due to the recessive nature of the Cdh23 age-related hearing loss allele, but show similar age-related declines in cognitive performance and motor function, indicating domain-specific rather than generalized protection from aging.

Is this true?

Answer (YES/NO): NO